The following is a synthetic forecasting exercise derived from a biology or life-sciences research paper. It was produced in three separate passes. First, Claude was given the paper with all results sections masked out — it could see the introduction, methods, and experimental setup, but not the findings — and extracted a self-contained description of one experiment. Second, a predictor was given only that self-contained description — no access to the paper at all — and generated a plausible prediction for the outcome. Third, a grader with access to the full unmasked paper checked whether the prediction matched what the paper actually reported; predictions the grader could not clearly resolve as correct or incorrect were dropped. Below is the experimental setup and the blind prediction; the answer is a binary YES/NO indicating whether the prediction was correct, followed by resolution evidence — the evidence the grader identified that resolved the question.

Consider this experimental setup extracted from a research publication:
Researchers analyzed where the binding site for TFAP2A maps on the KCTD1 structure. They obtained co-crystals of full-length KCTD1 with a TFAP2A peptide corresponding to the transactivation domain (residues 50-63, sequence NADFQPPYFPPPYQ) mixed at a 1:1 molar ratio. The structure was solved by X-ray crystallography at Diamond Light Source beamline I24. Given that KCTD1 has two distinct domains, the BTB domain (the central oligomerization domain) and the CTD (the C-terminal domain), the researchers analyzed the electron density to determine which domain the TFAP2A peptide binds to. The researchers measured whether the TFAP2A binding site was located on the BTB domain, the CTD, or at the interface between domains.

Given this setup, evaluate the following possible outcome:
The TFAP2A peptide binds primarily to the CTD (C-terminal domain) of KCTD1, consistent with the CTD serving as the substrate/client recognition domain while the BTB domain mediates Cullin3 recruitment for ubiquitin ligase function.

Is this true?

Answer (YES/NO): NO